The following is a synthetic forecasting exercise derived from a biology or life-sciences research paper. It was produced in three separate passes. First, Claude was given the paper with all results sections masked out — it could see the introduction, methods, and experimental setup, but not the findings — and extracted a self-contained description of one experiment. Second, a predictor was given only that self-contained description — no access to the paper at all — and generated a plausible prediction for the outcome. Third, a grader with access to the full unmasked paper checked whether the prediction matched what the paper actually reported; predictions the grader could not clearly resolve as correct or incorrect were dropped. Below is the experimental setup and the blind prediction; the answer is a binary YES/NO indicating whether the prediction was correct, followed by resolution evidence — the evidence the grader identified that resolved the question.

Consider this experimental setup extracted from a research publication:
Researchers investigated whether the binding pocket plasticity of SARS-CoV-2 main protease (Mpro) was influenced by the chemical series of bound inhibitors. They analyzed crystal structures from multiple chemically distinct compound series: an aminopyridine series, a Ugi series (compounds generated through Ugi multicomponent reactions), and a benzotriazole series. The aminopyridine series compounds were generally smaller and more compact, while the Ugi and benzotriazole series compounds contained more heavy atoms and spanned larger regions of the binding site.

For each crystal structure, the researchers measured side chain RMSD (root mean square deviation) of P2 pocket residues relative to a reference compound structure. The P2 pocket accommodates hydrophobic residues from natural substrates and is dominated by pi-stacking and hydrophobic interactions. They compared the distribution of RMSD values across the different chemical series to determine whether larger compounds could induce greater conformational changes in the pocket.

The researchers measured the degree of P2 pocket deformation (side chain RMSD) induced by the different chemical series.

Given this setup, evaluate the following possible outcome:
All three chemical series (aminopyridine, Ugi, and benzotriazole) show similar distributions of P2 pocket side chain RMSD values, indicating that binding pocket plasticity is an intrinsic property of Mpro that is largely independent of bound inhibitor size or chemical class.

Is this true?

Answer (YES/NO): NO